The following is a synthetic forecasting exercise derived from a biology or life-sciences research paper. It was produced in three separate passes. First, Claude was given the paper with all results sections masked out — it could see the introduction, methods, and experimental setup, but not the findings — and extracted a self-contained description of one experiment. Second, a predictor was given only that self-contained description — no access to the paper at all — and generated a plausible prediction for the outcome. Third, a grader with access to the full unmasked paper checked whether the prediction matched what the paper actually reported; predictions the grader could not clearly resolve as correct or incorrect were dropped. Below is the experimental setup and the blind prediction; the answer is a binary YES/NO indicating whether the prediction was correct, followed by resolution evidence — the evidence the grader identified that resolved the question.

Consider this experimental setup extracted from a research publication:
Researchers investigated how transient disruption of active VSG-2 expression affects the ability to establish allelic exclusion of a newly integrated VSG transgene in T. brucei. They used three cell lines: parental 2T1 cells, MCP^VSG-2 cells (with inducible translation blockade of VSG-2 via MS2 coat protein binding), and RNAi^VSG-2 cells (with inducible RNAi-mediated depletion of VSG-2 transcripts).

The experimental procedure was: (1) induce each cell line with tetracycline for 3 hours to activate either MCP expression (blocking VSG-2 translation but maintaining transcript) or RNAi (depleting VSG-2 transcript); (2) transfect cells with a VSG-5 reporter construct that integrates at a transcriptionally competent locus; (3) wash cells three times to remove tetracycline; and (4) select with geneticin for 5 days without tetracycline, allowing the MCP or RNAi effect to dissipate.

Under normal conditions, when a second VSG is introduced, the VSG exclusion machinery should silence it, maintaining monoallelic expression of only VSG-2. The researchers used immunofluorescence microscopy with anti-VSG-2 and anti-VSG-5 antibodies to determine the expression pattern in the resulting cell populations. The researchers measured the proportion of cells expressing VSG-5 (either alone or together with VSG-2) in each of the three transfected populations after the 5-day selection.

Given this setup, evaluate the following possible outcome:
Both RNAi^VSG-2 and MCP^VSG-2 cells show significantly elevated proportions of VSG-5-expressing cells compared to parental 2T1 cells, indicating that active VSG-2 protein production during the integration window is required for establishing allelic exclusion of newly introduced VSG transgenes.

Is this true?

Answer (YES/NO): NO